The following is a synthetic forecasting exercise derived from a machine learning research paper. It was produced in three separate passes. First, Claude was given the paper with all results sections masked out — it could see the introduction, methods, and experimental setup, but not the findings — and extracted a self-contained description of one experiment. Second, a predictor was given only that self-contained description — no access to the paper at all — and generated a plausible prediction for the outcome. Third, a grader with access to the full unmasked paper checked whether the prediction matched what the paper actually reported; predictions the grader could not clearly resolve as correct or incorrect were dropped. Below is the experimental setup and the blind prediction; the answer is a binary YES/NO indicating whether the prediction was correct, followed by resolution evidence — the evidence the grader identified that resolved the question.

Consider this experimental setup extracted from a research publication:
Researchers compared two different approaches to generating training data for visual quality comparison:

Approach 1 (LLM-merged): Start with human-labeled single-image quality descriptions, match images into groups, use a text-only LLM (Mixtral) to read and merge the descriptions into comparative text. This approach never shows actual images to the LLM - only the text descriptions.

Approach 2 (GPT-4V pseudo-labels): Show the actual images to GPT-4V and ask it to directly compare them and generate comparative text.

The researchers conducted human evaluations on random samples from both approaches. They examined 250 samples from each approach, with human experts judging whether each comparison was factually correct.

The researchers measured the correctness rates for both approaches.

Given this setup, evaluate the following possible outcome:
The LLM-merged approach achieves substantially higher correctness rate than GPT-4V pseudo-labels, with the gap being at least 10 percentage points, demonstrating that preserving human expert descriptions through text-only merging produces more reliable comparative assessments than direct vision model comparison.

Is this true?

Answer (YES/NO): NO